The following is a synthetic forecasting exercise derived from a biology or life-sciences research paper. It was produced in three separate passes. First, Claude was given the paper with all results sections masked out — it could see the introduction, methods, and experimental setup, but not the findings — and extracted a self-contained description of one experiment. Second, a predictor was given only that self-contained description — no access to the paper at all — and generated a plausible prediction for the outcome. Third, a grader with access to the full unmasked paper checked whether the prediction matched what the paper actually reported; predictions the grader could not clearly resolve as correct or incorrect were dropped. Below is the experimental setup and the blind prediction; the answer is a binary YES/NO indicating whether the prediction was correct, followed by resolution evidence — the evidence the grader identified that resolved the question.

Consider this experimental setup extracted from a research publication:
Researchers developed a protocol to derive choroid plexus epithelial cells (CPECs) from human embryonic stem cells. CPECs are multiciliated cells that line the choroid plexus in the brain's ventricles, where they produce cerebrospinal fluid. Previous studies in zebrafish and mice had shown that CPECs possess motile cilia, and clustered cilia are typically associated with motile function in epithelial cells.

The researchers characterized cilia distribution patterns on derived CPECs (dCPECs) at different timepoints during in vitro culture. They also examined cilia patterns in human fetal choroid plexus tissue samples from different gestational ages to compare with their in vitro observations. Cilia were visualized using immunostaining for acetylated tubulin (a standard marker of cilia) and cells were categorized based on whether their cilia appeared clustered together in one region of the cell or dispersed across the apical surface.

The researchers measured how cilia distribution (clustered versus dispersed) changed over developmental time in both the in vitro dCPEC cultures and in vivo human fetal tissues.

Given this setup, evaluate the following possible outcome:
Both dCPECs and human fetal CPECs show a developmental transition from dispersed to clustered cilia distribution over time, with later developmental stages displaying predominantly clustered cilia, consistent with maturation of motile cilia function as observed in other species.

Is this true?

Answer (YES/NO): NO